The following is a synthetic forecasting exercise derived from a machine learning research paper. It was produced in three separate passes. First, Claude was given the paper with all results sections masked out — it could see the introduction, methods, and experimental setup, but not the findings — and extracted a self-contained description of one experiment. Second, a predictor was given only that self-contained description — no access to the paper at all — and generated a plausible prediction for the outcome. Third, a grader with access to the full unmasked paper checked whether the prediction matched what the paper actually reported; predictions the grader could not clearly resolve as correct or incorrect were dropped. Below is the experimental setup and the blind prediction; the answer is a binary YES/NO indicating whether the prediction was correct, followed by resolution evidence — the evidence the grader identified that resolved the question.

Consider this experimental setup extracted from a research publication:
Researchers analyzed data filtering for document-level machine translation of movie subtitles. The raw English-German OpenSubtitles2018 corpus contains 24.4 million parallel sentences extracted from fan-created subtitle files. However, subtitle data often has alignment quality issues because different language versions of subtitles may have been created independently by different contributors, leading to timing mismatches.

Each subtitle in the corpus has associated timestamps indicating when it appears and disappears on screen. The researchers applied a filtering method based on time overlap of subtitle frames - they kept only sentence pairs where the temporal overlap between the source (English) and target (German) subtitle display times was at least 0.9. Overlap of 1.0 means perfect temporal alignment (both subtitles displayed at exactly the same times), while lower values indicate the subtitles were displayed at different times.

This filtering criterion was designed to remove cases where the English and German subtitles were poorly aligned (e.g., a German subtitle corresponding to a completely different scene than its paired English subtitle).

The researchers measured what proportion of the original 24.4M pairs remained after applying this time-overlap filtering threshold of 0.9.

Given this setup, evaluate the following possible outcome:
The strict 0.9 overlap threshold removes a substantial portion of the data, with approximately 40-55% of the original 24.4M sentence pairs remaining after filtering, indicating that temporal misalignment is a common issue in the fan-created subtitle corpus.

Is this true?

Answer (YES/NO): NO